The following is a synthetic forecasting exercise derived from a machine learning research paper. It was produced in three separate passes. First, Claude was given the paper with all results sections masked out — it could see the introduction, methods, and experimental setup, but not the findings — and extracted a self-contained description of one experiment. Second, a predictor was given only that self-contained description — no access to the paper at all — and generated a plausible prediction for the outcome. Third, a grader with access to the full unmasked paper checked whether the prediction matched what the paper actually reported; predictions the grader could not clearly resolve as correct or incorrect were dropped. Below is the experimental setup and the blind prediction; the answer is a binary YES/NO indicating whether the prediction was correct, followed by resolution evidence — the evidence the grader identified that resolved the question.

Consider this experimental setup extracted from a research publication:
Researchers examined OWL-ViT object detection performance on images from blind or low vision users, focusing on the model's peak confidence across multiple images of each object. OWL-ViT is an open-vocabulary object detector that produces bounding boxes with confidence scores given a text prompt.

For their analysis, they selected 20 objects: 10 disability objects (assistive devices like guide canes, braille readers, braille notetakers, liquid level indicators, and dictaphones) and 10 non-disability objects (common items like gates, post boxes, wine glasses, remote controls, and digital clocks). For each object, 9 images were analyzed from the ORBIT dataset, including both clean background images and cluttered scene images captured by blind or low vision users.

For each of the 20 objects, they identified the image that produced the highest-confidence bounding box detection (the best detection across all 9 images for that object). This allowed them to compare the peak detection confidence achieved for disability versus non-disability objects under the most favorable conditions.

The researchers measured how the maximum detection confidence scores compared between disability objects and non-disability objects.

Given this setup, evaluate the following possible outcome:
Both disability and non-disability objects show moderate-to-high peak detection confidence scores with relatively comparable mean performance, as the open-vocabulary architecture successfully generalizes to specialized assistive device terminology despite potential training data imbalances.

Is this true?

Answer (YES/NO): NO